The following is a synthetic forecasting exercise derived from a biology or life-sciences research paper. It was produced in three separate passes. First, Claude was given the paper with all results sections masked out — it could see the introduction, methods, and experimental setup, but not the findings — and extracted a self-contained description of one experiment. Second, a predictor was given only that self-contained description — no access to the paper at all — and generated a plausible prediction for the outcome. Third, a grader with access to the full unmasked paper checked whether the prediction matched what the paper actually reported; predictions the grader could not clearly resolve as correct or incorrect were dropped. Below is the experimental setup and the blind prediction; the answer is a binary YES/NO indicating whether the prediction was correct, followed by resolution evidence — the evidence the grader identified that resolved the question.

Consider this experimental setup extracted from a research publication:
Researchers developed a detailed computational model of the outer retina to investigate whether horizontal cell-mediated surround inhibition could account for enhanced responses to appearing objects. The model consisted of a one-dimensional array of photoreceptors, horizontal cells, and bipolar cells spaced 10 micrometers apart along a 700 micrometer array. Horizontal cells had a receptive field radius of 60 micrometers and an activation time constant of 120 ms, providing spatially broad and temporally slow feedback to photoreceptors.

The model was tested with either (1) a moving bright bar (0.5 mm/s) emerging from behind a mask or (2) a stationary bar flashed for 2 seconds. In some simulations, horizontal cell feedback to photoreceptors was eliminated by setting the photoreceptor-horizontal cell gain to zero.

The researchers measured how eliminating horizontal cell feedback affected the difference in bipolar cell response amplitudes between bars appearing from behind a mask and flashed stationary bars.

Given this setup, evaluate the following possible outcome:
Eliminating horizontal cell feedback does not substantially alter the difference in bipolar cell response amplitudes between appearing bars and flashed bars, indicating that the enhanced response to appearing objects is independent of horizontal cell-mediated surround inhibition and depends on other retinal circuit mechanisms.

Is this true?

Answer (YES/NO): NO